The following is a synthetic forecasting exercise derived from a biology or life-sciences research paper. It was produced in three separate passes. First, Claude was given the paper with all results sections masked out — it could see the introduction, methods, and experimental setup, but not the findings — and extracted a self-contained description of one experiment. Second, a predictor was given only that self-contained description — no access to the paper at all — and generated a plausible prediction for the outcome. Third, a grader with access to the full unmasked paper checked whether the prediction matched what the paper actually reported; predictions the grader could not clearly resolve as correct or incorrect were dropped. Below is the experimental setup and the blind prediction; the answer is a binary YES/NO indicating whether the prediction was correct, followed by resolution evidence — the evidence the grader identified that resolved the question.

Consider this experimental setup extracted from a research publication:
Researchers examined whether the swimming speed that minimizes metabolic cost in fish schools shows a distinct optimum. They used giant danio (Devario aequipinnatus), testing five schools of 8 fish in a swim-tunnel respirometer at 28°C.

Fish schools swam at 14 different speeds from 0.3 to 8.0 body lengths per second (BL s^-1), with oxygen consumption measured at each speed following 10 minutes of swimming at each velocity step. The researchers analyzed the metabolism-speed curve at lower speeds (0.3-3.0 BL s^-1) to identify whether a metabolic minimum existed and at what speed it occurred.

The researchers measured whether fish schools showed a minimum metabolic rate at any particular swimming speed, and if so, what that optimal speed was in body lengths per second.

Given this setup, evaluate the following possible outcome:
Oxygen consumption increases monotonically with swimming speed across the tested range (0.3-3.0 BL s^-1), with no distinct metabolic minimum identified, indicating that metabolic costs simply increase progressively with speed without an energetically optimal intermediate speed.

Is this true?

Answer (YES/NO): NO